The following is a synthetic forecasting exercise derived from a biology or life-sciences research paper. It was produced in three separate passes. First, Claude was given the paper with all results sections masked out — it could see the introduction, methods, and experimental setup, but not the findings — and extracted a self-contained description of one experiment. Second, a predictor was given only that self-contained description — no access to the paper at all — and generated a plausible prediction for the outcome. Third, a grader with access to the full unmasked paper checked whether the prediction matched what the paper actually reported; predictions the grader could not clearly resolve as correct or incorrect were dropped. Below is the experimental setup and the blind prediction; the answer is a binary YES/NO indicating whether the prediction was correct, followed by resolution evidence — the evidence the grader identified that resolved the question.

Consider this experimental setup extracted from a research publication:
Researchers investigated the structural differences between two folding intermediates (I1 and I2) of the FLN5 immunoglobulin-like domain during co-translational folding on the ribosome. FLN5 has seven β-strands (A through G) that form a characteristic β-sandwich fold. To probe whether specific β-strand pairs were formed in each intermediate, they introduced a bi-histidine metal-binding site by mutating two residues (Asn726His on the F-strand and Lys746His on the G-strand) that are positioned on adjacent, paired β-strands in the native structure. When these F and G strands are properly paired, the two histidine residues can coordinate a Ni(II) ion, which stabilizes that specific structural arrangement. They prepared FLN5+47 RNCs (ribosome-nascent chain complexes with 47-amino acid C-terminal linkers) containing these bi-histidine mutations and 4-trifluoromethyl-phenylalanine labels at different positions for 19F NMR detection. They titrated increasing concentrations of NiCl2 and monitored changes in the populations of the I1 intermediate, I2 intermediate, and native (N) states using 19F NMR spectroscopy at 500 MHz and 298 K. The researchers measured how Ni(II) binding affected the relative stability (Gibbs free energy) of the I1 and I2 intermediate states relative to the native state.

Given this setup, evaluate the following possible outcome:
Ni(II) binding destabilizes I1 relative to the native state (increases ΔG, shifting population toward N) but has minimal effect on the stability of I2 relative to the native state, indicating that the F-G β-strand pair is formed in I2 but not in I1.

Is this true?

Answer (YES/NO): NO